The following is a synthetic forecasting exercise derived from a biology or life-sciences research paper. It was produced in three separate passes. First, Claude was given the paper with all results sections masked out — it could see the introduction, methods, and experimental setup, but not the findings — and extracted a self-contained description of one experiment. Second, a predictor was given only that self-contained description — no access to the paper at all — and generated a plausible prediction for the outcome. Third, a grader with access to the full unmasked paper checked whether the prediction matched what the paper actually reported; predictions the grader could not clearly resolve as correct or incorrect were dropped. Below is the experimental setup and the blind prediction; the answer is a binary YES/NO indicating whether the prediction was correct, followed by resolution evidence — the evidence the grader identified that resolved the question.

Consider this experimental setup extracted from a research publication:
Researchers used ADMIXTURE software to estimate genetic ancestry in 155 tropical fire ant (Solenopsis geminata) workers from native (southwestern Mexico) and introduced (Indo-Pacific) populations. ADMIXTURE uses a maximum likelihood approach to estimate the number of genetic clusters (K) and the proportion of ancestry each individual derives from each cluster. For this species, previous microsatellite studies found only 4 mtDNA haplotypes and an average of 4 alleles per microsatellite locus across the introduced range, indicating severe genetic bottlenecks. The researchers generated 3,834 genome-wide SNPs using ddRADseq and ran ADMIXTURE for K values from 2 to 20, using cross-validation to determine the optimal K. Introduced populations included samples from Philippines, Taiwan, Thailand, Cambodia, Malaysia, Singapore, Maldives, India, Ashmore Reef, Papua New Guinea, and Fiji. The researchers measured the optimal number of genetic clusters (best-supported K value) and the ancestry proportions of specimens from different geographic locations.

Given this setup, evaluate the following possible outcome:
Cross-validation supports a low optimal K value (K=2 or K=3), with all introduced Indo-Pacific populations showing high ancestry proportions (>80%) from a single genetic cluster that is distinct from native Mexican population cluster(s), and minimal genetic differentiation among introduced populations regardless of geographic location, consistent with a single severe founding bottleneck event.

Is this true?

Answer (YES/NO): NO